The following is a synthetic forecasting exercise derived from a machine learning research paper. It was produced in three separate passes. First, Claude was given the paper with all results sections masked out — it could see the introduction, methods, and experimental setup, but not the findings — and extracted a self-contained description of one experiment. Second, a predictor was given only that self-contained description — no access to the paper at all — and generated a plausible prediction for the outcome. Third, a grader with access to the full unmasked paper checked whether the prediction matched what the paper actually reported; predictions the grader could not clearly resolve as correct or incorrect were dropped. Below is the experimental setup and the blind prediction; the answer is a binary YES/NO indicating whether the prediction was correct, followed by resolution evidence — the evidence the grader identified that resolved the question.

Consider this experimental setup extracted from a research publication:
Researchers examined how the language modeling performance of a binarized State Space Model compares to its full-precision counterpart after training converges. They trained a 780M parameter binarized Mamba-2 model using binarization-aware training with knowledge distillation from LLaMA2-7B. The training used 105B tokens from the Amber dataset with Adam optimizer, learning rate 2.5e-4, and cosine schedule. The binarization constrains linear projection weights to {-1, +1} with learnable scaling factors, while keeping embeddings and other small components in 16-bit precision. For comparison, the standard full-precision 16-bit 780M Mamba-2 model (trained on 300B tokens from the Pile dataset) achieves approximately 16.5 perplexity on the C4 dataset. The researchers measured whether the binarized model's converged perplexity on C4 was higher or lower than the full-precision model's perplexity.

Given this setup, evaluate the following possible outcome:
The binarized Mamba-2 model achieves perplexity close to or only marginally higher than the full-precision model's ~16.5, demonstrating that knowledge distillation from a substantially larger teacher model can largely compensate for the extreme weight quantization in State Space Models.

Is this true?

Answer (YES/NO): NO